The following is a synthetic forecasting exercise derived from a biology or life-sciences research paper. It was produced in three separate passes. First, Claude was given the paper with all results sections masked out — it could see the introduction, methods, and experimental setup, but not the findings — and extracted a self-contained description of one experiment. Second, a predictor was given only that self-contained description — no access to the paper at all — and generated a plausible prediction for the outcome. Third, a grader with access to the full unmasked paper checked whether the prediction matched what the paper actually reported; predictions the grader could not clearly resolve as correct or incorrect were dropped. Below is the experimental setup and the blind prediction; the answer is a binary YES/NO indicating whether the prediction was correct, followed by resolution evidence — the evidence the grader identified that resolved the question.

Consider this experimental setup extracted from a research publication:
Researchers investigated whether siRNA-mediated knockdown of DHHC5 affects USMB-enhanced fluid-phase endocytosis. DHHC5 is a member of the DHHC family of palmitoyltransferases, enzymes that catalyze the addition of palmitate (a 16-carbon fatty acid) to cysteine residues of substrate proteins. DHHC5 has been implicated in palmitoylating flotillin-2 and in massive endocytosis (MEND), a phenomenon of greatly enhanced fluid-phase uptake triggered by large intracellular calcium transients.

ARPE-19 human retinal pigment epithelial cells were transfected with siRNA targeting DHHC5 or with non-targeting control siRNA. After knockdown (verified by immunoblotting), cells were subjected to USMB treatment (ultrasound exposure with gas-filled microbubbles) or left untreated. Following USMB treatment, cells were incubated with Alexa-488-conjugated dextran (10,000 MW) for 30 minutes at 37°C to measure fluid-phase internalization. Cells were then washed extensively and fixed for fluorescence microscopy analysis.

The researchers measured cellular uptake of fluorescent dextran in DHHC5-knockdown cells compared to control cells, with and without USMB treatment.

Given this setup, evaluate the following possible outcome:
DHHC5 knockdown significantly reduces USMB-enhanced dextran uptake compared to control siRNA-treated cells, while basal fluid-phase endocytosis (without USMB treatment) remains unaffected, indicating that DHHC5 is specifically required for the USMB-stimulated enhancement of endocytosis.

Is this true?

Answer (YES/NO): YES